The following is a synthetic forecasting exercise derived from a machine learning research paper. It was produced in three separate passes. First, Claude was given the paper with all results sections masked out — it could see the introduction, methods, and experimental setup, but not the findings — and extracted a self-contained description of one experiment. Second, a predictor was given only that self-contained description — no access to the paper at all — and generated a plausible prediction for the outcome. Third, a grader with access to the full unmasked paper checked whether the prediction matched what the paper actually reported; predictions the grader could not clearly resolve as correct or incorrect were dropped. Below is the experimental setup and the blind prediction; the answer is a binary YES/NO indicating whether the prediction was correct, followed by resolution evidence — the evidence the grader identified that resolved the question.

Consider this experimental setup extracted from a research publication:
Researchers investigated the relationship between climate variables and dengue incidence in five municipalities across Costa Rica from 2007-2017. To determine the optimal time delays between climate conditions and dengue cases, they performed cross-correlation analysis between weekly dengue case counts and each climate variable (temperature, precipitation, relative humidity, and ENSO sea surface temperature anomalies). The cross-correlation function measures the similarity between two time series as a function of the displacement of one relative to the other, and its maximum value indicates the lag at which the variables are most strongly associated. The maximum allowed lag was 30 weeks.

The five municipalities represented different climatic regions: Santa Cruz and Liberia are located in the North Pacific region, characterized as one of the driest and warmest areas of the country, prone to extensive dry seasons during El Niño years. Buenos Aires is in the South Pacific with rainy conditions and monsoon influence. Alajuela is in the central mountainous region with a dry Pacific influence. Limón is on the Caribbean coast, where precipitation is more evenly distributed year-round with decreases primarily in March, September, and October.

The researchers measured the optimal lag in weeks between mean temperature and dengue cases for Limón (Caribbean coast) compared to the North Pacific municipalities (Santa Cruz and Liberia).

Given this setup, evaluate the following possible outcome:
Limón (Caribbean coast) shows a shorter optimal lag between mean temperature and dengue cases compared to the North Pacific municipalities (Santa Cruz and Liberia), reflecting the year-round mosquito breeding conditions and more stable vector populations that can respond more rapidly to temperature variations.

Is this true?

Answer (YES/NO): YES